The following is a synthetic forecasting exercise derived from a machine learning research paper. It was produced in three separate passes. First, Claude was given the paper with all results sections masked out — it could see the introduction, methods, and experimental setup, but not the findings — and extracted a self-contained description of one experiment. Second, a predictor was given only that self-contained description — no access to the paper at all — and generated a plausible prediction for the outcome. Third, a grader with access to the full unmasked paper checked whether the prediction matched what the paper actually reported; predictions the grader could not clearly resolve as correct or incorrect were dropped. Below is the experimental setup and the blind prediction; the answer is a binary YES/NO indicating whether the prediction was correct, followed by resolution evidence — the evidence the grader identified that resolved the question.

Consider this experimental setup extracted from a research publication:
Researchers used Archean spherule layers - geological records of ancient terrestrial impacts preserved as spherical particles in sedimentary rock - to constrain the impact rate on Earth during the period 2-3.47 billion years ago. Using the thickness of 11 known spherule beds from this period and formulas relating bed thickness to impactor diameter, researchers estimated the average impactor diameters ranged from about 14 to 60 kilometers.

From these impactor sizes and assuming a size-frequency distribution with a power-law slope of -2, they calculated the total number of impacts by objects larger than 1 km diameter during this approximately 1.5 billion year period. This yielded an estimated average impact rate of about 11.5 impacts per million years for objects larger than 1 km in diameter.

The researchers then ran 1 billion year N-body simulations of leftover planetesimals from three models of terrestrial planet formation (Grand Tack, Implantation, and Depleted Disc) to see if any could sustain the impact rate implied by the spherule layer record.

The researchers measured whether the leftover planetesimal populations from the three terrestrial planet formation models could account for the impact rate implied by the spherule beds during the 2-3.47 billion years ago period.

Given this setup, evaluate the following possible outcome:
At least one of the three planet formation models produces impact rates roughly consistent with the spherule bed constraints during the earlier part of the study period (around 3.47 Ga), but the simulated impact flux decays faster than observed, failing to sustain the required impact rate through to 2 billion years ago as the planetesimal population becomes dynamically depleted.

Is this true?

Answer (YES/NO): NO